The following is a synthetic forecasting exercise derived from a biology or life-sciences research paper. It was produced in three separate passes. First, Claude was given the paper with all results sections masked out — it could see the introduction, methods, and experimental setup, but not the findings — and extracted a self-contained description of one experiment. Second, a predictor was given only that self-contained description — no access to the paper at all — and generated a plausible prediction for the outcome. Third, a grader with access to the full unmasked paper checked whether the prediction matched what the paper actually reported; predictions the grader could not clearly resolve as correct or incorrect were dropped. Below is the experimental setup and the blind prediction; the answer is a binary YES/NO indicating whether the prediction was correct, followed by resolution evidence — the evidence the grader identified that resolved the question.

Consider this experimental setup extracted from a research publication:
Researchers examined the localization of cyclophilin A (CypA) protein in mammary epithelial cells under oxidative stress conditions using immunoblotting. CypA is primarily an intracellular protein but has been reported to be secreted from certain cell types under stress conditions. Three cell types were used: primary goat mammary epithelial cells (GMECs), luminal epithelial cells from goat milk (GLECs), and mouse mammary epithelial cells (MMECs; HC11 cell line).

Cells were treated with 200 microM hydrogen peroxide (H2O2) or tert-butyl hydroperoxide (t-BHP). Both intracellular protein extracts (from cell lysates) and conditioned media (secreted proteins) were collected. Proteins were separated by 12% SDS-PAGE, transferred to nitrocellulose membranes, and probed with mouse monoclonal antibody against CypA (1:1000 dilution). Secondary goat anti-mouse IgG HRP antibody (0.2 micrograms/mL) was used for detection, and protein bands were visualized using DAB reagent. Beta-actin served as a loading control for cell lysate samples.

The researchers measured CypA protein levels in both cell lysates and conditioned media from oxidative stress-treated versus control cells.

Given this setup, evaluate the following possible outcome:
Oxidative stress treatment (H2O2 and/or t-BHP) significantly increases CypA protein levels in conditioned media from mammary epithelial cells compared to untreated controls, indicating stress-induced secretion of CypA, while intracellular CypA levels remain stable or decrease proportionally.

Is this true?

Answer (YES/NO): NO